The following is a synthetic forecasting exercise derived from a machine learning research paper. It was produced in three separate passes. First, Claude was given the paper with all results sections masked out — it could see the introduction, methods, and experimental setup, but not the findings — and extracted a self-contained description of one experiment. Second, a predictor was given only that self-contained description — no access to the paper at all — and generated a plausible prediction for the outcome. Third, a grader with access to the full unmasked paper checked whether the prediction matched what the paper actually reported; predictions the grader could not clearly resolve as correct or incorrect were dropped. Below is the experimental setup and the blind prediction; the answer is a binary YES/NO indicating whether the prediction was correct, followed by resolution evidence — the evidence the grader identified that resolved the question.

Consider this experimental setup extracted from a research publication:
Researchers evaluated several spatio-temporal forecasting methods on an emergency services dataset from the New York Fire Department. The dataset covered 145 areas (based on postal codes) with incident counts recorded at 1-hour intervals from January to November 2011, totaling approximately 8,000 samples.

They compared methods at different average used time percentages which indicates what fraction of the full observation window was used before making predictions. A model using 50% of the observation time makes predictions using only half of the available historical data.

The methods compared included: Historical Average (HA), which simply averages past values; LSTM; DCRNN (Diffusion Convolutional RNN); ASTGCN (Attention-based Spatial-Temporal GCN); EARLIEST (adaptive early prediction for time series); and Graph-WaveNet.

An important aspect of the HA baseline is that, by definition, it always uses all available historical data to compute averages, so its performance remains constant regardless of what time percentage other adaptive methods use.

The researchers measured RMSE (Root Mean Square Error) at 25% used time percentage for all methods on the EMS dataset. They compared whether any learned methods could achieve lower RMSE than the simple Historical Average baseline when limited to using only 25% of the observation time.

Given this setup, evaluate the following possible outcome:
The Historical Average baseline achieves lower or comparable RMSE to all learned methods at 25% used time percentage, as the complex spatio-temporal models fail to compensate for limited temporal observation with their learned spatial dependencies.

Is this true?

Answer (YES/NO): YES